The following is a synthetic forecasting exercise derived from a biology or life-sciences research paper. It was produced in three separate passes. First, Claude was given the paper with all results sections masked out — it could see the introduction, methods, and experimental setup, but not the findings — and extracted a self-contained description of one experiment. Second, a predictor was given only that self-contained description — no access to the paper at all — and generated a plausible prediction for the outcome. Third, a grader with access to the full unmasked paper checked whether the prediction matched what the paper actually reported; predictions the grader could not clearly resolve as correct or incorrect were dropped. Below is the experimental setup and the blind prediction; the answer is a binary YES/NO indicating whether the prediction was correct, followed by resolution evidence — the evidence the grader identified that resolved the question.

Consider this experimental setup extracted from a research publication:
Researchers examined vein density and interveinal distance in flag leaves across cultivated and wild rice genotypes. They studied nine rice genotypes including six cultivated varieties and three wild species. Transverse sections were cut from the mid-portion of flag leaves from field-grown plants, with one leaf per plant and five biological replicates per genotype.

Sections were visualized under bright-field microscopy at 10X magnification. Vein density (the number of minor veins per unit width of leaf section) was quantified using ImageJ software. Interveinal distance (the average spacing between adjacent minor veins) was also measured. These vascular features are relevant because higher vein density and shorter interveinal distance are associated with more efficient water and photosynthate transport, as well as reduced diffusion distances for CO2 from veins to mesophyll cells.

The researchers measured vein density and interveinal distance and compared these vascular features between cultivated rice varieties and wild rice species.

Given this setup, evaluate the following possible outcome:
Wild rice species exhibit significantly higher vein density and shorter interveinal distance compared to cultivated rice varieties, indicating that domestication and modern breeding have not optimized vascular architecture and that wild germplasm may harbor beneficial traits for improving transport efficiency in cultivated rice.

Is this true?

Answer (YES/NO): YES